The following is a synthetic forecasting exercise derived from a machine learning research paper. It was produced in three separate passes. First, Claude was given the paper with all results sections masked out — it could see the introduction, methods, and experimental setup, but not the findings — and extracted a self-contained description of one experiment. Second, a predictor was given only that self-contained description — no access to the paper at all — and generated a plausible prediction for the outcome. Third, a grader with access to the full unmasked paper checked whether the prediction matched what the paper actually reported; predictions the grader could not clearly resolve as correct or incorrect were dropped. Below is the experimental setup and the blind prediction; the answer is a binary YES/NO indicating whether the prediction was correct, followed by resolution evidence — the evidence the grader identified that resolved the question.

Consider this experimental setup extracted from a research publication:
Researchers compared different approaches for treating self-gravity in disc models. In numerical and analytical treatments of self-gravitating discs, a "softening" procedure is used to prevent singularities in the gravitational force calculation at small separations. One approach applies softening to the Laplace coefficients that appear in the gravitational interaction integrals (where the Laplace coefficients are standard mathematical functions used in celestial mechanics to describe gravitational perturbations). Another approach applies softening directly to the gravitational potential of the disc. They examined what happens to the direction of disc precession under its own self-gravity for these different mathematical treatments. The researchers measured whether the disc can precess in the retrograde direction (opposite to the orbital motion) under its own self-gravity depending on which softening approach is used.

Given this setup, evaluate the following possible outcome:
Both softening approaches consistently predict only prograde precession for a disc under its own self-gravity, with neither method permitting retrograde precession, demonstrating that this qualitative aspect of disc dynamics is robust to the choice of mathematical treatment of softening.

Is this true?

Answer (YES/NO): NO